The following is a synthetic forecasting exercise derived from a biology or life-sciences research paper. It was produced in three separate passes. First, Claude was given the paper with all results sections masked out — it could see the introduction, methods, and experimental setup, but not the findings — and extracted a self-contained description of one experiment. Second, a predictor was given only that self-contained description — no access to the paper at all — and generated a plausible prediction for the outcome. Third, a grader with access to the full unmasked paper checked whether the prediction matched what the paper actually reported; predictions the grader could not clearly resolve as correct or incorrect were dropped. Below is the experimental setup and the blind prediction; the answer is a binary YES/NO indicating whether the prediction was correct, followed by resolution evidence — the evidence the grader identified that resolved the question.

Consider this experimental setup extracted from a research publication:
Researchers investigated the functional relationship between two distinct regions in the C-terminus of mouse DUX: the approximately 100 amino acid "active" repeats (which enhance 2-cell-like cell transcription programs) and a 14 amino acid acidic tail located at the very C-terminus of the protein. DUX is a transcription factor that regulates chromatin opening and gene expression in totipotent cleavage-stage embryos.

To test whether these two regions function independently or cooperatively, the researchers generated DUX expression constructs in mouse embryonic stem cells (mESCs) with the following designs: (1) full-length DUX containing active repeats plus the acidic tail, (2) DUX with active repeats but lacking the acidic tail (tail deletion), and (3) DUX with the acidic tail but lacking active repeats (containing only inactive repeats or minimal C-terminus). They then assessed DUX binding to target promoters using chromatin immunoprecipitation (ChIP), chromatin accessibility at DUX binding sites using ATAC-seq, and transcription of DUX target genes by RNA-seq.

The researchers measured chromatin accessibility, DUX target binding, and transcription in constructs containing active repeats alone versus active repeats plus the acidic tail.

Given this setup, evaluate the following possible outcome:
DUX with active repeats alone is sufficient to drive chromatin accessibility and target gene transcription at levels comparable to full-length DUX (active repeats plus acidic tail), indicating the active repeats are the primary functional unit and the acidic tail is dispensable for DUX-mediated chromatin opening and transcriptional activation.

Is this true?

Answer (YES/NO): NO